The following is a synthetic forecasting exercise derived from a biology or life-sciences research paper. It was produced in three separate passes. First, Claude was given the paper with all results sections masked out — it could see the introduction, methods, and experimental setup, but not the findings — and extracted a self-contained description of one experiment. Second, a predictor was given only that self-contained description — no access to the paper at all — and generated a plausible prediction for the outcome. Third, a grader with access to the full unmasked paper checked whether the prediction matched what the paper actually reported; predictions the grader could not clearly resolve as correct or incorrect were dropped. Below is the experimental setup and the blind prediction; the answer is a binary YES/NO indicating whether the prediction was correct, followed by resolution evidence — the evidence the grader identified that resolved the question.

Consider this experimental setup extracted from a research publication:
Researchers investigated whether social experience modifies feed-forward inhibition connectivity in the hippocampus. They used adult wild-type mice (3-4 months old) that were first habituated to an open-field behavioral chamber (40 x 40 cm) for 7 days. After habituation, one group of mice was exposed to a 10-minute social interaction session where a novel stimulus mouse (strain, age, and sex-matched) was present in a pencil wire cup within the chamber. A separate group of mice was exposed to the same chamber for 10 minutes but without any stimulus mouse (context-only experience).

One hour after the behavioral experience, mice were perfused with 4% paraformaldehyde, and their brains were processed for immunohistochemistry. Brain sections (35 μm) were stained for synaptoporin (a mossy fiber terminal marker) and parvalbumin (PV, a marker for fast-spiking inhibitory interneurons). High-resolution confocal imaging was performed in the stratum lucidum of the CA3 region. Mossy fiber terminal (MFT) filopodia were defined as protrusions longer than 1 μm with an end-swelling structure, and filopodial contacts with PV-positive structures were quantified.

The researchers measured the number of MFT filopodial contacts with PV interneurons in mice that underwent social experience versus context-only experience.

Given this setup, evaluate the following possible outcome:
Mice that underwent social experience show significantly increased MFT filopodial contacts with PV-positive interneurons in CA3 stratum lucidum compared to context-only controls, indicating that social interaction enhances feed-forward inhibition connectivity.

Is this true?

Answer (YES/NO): YES